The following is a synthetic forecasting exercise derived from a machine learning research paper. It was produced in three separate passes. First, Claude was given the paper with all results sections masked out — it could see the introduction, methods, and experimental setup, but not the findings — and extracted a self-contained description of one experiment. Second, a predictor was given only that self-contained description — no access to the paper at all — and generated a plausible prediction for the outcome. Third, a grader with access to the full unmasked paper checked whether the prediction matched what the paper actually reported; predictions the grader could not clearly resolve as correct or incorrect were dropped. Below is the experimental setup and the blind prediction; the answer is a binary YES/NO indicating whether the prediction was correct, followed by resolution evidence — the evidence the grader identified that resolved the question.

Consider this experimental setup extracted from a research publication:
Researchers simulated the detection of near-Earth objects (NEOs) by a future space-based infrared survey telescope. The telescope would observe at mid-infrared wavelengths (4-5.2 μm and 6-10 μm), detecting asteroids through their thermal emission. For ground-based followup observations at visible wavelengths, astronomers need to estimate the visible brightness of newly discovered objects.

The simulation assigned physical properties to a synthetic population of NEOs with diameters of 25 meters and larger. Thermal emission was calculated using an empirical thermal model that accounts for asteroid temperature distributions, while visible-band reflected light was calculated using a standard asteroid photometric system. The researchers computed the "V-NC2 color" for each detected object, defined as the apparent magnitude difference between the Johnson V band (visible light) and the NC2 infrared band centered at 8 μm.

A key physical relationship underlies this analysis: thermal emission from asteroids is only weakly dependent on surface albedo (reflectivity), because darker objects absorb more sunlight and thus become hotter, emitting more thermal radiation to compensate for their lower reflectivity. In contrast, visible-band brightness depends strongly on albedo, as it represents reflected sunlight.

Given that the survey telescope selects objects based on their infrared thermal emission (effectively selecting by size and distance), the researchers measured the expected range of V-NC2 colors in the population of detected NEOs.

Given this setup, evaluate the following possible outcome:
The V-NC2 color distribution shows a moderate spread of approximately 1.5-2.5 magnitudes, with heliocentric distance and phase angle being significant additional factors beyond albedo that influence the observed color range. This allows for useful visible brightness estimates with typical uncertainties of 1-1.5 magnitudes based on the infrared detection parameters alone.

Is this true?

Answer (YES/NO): NO